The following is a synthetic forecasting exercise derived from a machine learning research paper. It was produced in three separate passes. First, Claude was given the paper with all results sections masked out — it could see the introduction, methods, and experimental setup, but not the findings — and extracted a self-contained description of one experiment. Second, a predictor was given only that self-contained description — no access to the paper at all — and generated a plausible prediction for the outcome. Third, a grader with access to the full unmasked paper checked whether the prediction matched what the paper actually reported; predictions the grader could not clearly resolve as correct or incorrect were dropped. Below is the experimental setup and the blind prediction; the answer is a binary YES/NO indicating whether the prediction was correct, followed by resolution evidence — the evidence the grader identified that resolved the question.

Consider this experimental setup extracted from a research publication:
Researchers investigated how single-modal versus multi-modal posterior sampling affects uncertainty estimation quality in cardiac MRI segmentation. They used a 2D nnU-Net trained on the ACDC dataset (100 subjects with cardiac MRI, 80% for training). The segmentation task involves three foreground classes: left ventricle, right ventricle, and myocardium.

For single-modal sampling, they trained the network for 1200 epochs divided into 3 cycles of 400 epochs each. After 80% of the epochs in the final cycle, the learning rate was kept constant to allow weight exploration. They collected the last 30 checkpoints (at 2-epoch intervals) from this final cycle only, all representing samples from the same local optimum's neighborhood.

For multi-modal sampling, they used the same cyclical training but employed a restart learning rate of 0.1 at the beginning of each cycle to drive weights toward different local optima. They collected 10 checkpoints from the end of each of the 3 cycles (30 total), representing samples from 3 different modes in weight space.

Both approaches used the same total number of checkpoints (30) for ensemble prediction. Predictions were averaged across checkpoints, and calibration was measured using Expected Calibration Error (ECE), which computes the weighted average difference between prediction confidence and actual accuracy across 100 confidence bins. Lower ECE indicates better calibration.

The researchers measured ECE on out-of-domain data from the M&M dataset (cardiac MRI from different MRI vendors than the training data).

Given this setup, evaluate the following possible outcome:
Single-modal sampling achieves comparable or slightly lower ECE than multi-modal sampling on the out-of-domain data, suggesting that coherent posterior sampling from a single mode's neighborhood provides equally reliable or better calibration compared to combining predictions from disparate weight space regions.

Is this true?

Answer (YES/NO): NO